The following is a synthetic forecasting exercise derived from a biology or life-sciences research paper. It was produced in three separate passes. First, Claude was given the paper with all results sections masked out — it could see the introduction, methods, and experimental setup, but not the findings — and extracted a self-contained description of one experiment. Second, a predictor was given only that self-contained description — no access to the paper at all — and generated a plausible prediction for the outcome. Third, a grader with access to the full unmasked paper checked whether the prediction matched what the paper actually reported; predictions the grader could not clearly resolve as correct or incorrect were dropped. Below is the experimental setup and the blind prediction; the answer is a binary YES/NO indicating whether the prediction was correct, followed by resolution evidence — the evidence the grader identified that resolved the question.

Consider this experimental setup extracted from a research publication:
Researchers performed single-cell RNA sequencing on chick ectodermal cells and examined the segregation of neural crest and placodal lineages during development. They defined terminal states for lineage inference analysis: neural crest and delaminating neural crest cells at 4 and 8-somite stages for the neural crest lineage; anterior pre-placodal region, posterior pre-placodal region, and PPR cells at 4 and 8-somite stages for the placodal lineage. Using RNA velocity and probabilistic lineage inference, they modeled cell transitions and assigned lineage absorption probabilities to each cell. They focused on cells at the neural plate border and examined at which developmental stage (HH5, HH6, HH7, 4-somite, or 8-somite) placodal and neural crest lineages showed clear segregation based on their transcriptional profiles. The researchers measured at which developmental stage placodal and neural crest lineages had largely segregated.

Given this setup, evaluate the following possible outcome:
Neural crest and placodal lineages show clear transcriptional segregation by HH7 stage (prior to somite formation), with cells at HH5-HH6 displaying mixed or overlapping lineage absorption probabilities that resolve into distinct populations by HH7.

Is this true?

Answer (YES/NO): NO